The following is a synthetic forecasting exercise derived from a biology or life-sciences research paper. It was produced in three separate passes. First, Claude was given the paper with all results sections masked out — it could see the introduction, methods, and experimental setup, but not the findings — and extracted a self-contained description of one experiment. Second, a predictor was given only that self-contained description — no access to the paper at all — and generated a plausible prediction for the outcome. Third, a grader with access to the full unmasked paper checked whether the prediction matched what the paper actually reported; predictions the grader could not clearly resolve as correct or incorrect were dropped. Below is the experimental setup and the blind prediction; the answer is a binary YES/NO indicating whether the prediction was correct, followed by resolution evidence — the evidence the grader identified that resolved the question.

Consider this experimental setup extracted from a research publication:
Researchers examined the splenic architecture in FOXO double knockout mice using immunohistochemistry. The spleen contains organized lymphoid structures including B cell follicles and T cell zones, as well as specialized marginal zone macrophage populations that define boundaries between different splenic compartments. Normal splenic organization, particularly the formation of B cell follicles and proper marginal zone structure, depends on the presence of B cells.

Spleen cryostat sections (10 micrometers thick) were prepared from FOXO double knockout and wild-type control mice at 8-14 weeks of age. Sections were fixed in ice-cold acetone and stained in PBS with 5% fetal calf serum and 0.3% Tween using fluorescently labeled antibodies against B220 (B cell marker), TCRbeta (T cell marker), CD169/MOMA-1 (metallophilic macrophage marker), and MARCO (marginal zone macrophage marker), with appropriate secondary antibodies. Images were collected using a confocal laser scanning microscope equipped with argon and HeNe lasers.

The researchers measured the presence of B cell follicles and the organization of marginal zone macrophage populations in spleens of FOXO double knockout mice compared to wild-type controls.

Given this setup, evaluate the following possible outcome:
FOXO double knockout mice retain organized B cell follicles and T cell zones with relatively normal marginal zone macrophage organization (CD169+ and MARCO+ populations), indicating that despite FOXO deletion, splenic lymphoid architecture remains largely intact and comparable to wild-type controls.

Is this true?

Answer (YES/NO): NO